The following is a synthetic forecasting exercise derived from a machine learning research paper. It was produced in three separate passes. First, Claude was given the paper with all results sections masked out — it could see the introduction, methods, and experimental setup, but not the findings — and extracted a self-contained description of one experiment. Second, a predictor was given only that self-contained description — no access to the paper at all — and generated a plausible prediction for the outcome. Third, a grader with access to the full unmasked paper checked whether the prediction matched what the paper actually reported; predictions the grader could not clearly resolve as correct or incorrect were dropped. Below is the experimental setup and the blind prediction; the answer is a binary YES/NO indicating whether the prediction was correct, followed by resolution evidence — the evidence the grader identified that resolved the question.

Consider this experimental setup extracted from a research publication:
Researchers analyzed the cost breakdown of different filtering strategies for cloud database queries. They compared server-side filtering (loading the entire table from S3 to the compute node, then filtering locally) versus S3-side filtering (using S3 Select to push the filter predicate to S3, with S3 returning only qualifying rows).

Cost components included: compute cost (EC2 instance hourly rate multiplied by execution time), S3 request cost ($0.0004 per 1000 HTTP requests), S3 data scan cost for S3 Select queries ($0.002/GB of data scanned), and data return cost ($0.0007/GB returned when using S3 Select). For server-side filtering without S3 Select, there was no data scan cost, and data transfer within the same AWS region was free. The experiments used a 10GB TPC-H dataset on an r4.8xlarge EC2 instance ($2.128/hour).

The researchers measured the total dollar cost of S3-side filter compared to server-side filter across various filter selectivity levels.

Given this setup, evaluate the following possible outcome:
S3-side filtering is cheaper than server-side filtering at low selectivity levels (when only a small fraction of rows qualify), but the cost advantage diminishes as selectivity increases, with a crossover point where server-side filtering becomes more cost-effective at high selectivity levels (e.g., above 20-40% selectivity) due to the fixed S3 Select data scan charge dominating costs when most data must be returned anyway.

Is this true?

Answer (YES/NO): NO